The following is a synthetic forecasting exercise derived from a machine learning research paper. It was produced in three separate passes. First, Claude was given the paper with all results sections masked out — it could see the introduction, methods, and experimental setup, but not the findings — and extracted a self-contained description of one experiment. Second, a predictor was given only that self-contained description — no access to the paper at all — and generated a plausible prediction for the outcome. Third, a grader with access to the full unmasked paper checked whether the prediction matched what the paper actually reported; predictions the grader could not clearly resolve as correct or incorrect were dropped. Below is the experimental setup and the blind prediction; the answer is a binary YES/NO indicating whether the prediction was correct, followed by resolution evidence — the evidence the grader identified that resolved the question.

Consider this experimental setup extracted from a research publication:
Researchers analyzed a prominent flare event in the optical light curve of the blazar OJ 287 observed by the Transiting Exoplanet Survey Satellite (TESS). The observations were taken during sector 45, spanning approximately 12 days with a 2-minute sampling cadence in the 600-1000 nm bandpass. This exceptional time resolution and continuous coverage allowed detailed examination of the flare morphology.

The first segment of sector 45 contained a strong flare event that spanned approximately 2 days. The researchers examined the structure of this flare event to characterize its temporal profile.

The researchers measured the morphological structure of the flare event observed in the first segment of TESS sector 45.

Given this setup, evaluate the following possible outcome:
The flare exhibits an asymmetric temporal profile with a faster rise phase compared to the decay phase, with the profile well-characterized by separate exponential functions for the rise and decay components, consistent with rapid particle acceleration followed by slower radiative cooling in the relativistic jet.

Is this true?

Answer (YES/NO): YES